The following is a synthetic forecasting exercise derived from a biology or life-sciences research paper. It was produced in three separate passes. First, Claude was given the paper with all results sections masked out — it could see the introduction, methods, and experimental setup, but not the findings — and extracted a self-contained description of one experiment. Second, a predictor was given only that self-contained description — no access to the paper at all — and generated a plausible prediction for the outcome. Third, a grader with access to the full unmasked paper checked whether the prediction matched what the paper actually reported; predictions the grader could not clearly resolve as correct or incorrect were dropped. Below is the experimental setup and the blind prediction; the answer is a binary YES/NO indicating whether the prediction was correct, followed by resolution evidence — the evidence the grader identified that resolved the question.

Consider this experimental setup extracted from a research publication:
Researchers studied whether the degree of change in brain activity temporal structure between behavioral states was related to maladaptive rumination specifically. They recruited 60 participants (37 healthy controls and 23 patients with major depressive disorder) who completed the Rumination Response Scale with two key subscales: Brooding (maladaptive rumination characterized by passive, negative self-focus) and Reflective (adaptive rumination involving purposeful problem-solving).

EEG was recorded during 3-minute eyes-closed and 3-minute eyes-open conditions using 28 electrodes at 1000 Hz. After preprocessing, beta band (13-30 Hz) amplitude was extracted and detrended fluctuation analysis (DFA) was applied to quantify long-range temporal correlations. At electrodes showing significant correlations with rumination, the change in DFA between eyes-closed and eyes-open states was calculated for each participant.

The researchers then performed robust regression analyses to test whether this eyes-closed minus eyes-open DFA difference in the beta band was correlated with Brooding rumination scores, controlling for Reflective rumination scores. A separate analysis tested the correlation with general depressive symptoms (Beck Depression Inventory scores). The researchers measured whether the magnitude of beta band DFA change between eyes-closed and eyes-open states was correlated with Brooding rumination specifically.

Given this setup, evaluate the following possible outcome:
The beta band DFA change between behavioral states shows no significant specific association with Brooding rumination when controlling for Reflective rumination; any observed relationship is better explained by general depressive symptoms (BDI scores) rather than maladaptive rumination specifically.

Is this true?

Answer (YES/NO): NO